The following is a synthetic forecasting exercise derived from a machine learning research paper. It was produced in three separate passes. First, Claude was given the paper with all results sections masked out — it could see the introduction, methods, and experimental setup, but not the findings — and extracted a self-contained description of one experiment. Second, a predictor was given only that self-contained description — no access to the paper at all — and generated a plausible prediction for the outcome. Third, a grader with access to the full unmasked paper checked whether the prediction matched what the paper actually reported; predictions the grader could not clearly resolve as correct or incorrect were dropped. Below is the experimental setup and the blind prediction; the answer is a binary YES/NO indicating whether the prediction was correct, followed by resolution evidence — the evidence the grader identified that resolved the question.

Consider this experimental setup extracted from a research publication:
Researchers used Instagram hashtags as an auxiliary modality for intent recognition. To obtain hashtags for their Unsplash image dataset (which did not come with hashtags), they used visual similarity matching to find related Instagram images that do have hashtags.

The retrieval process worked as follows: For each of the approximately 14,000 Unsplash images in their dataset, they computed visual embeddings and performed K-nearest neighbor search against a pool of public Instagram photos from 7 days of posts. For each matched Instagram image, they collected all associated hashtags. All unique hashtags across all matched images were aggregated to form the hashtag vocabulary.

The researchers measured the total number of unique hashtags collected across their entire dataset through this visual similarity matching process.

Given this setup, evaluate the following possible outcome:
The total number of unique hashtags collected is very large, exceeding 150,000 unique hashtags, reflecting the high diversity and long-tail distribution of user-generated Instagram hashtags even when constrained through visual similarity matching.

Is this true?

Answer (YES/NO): YES